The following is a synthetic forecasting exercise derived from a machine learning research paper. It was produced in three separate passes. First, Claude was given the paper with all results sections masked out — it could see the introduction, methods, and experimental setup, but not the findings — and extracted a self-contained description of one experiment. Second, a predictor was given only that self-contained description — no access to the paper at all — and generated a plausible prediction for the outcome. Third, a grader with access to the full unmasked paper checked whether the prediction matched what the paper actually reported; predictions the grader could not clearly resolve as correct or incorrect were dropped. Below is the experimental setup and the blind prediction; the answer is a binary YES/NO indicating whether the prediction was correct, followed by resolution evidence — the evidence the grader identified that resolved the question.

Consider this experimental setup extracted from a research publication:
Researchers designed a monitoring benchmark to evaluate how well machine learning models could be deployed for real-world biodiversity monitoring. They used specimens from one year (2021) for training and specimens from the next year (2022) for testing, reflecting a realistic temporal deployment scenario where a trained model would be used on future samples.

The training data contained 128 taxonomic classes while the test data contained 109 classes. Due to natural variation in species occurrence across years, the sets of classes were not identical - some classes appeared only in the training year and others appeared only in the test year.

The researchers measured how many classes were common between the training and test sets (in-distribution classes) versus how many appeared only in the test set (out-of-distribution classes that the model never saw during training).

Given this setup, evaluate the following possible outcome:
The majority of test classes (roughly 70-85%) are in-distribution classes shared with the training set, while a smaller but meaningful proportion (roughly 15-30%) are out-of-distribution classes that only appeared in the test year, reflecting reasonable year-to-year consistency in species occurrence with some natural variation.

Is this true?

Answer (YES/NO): YES